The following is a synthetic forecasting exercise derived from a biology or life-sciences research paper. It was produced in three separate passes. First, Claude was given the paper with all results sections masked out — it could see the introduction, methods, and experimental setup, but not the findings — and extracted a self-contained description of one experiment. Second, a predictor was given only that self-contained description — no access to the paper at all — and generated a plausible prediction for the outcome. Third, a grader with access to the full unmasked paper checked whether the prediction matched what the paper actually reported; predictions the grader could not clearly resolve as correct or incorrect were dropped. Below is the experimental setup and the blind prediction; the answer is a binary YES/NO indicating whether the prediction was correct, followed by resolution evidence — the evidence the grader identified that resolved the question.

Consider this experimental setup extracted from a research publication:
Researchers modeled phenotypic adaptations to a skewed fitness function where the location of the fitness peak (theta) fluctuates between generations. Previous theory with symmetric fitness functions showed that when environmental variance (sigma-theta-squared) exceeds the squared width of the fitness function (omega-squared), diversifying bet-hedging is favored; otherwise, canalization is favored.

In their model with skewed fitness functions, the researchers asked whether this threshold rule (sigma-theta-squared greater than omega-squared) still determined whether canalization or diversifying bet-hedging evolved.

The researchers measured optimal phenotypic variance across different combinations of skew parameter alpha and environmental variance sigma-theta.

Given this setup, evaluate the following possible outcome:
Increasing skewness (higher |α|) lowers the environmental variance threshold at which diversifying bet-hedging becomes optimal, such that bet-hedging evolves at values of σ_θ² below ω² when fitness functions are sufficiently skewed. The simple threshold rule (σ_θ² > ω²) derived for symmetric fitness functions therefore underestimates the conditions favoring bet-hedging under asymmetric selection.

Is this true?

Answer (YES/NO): YES